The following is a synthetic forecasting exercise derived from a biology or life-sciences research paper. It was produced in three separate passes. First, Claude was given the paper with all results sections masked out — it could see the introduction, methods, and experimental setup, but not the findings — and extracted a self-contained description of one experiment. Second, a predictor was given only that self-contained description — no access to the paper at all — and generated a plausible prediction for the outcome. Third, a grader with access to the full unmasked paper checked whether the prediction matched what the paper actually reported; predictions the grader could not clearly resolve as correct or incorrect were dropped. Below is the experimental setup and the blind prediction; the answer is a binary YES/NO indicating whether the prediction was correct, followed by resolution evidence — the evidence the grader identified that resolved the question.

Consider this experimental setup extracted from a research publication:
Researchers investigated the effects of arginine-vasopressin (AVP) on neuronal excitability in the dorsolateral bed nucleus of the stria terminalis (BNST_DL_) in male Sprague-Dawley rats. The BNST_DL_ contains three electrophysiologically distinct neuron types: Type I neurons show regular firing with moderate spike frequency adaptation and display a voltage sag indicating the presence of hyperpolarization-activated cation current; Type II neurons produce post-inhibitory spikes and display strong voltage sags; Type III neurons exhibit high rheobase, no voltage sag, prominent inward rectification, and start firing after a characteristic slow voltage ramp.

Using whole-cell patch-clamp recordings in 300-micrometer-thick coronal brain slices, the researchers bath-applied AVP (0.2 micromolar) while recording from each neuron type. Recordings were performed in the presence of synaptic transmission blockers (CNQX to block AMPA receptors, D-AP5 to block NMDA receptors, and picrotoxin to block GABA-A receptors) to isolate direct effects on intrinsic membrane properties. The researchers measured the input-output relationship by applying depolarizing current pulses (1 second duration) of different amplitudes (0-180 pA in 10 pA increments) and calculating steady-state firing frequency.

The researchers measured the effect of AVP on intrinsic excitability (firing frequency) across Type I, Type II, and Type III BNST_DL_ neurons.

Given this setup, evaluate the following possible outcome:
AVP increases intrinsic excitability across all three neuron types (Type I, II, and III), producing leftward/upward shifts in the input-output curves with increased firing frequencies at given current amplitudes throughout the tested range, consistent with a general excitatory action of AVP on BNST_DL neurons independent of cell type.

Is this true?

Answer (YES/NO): NO